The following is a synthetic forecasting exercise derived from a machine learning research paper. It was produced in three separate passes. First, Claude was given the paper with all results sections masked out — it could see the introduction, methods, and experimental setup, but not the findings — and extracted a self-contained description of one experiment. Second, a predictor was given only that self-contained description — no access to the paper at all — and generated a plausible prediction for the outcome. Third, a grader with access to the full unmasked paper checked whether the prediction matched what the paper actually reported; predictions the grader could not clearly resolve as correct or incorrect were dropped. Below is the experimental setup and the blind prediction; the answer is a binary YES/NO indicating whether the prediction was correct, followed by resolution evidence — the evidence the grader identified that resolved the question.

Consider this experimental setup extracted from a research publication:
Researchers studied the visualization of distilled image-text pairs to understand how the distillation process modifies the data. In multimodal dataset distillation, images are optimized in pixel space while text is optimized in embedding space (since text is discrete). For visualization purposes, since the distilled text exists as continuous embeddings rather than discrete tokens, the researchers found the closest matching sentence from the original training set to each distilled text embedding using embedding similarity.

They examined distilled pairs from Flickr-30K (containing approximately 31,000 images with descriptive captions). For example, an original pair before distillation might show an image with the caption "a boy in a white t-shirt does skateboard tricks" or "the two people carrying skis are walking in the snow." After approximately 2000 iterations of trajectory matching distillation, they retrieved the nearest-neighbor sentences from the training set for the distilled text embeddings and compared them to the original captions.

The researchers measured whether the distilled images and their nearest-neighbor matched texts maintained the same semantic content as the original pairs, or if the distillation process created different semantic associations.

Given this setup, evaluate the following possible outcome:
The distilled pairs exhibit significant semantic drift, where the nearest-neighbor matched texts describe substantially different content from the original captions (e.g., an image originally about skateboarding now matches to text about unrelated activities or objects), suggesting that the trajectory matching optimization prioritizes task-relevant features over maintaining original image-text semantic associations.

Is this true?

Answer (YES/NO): NO